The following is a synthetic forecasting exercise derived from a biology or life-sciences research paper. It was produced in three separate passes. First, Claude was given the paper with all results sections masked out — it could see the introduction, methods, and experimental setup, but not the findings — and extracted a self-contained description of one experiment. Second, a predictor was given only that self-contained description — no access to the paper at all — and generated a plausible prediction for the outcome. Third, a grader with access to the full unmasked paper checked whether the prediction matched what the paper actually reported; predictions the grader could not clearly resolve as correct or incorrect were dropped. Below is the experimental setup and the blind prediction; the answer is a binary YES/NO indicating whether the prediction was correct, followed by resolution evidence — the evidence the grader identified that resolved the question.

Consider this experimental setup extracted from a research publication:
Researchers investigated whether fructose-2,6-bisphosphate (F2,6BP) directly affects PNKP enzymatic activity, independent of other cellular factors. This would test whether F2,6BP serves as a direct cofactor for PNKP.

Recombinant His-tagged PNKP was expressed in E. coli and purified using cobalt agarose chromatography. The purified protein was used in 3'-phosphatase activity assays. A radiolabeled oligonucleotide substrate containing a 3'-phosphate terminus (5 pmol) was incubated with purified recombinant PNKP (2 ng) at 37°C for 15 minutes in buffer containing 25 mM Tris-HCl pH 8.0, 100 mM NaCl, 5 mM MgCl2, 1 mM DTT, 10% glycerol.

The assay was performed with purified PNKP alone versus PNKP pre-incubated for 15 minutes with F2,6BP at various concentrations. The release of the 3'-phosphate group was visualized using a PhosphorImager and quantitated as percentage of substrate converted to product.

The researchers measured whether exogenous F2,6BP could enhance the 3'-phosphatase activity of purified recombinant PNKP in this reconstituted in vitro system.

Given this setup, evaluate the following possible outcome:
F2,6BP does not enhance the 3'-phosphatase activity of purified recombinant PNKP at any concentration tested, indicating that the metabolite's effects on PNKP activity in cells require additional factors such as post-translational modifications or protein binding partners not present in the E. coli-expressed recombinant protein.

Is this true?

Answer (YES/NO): NO